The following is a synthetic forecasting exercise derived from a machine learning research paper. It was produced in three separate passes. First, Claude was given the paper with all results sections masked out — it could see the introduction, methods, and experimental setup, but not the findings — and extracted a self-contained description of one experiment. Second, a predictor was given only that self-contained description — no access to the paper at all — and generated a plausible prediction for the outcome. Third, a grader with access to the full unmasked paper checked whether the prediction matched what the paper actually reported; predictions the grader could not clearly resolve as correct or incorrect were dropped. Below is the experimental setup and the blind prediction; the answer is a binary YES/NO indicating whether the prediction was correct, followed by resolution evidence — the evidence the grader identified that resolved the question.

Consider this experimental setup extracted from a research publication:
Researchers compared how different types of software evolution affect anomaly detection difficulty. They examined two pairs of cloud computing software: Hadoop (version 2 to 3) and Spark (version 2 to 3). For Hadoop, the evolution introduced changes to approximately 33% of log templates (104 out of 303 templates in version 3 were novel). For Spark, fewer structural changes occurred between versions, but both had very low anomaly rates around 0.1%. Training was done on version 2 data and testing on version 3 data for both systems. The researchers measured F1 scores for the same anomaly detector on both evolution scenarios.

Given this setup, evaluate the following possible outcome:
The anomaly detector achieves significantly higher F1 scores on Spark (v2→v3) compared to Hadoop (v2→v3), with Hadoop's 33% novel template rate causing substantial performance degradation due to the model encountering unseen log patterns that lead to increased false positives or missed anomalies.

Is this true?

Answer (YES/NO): NO